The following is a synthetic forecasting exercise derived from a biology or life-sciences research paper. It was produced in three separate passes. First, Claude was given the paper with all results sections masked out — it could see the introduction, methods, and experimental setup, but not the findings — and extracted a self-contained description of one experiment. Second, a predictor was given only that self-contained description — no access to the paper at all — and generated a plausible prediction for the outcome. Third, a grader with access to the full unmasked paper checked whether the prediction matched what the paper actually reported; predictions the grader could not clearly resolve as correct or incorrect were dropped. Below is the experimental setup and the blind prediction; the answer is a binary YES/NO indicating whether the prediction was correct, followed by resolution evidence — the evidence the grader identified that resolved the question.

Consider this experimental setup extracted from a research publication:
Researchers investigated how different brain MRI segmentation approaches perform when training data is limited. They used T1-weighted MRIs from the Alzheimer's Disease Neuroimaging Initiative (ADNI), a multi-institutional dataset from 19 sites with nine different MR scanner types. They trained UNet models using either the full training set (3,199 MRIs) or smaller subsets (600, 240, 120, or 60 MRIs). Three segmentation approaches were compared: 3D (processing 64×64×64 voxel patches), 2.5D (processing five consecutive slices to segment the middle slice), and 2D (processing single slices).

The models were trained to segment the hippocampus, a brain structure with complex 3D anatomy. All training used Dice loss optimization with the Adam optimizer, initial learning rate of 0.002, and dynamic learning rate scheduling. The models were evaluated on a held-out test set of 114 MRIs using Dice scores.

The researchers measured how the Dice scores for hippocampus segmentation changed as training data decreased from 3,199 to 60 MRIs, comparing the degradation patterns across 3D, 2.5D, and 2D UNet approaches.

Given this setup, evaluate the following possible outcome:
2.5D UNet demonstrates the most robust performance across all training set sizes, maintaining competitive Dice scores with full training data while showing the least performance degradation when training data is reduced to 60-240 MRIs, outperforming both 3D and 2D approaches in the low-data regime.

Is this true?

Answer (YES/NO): NO